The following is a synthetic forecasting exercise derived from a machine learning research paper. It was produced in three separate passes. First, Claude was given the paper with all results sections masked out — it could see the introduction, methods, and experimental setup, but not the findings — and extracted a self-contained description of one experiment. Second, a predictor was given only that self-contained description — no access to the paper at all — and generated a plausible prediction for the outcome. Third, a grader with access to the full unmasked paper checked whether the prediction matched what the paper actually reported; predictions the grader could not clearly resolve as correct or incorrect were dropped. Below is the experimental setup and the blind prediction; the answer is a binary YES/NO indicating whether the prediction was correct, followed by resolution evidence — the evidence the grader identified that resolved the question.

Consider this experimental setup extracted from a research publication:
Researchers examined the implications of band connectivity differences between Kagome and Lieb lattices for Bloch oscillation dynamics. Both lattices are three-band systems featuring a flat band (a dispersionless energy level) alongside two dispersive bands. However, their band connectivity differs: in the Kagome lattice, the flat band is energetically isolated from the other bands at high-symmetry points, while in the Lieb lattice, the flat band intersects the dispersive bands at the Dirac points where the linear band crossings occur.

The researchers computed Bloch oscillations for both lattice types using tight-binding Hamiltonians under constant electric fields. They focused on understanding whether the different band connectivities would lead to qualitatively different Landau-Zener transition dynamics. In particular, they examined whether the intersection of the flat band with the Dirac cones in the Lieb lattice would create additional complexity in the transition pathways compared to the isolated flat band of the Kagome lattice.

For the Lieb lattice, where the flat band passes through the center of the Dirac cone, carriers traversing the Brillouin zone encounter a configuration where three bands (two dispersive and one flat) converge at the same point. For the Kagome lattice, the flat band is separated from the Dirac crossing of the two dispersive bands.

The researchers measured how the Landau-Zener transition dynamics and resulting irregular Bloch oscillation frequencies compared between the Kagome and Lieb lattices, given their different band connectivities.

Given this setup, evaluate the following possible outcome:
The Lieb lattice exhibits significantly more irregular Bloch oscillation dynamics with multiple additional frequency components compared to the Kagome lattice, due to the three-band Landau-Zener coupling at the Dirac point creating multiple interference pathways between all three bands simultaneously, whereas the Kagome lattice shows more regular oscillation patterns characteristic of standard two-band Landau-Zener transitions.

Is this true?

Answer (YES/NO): NO